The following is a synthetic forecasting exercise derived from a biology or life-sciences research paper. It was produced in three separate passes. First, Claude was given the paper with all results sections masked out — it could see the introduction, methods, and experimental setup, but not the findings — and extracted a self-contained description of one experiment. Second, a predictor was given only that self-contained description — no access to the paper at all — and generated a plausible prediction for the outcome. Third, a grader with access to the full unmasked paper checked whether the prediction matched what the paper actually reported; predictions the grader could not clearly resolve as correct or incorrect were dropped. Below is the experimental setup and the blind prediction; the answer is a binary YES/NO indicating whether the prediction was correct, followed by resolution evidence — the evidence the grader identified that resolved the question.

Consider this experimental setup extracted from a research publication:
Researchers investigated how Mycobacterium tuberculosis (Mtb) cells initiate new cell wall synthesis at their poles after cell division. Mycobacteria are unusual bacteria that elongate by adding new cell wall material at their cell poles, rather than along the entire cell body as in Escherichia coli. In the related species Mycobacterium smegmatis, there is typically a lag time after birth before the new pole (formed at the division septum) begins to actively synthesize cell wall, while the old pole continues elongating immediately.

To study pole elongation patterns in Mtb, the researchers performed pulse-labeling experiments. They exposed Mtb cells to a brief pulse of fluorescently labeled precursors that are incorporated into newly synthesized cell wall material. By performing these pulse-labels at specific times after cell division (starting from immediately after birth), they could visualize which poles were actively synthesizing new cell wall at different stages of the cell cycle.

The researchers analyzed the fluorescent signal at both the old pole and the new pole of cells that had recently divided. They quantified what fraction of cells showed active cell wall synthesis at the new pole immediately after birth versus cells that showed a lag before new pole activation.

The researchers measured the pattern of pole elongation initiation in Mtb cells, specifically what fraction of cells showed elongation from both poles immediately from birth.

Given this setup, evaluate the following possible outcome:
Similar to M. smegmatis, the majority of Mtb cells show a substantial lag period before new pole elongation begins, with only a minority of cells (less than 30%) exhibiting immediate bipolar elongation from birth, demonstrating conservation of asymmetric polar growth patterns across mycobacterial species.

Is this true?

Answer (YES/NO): NO